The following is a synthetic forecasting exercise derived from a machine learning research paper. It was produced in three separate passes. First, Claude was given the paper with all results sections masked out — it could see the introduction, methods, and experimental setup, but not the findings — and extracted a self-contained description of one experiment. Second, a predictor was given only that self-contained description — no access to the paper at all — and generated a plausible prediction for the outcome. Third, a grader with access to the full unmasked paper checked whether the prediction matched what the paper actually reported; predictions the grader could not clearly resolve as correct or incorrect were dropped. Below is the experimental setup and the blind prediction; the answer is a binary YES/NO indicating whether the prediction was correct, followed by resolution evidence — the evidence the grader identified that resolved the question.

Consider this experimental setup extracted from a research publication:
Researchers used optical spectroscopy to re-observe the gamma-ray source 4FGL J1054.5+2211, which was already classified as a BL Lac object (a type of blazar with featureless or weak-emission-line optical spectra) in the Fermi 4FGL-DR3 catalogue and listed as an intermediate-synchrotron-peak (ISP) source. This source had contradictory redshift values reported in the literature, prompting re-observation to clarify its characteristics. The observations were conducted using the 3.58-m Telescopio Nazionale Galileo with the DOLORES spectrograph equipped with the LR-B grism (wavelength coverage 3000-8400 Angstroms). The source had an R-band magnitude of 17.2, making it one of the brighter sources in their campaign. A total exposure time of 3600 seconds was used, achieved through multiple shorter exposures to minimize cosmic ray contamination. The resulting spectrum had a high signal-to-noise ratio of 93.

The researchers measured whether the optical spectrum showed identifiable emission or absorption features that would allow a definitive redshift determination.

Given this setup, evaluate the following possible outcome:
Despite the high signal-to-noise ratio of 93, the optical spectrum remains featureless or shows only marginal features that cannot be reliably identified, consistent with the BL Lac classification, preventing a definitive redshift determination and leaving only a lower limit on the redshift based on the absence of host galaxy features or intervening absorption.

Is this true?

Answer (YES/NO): YES